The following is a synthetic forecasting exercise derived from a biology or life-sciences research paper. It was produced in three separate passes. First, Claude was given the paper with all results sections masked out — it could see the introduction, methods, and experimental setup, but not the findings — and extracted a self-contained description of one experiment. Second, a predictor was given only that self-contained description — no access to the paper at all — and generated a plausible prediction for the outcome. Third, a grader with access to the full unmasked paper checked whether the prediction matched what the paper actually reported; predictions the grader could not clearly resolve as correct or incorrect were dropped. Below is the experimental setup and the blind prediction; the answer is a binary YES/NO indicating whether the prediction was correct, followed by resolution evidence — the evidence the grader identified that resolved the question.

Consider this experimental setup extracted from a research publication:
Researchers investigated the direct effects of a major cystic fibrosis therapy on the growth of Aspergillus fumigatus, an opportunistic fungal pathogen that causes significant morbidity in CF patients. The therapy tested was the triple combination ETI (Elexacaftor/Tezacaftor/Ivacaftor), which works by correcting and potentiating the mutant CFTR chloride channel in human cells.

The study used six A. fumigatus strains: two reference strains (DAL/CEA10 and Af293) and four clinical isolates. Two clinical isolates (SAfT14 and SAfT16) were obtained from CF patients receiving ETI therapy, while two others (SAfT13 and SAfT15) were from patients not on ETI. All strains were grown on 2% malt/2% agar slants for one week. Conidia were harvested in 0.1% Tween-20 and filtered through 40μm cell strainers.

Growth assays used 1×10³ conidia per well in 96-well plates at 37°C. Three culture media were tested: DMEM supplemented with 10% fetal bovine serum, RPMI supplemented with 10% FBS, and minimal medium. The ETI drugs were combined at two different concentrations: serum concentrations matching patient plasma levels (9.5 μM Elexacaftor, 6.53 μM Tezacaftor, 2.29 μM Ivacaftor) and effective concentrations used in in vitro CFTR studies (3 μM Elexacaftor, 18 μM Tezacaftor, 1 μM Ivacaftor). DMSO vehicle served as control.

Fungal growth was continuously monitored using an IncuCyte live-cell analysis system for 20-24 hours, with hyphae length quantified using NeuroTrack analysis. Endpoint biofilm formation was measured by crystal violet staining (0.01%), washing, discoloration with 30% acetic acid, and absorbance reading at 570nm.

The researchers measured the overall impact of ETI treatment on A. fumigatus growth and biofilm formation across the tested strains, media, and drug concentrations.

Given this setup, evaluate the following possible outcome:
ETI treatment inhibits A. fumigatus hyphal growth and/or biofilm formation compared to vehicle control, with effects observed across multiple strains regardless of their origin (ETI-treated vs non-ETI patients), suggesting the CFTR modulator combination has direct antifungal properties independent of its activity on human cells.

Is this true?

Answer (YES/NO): NO